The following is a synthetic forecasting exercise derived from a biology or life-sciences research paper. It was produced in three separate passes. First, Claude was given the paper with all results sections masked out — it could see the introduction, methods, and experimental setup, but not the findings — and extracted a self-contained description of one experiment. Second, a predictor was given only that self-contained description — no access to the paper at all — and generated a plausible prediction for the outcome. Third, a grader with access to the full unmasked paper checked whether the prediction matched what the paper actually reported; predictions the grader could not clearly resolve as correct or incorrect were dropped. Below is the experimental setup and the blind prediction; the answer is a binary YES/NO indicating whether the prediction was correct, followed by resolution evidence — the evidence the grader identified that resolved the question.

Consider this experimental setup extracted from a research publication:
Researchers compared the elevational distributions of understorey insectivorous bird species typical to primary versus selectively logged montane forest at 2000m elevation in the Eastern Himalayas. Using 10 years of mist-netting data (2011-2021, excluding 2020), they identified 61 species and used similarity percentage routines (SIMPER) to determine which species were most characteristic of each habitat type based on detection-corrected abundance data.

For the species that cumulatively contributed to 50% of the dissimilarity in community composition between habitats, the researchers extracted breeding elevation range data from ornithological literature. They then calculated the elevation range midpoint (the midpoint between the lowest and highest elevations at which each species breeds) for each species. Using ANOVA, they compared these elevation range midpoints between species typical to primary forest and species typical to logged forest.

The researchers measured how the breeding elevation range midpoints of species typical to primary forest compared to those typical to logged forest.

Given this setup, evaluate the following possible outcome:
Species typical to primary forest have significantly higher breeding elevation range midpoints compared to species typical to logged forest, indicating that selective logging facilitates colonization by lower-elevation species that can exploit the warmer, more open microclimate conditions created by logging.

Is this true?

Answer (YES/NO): NO